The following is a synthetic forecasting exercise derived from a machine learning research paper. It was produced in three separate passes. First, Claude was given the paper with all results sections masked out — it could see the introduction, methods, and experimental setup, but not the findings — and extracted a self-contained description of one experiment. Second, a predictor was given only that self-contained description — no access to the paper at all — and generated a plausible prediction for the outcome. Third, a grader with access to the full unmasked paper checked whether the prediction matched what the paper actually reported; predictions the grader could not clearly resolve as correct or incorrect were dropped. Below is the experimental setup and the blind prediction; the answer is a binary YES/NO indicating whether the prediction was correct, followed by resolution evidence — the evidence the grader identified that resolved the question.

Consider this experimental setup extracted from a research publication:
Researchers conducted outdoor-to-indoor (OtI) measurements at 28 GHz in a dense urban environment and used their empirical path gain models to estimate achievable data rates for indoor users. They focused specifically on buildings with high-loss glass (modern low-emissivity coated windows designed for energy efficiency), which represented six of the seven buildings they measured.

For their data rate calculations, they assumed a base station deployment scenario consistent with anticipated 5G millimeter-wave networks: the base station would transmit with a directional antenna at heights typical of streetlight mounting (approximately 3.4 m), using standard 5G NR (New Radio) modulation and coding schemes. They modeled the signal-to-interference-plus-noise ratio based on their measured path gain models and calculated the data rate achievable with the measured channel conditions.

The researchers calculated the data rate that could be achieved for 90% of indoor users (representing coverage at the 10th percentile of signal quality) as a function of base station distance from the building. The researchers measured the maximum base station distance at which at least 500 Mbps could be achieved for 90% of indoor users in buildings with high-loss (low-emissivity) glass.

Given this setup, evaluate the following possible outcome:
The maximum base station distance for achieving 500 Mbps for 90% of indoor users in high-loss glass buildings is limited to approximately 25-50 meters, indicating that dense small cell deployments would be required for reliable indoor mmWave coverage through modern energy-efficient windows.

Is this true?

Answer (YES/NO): YES